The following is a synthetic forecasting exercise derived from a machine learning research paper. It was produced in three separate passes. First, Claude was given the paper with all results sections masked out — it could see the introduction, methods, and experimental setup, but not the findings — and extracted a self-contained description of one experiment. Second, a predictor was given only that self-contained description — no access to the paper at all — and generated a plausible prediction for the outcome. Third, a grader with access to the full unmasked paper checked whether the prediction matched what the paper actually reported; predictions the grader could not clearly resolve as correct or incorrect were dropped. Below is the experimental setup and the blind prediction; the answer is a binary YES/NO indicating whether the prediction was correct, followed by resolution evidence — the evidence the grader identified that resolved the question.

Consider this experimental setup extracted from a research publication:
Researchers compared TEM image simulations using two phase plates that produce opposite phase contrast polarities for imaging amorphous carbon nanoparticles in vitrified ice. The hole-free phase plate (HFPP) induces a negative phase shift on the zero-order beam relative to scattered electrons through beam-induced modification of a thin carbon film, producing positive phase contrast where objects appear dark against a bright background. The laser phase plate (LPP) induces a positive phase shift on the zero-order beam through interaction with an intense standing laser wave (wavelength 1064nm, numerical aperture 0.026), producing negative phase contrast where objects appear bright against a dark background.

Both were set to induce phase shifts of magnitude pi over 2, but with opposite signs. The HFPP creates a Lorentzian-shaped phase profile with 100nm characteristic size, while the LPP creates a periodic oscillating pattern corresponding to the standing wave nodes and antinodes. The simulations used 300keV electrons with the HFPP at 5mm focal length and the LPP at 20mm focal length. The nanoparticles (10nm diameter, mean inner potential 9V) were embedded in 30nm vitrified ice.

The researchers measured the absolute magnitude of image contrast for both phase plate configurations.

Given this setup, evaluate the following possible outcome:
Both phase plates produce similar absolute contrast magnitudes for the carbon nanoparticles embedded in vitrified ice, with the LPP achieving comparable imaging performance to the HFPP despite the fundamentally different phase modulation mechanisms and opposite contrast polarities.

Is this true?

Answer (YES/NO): NO